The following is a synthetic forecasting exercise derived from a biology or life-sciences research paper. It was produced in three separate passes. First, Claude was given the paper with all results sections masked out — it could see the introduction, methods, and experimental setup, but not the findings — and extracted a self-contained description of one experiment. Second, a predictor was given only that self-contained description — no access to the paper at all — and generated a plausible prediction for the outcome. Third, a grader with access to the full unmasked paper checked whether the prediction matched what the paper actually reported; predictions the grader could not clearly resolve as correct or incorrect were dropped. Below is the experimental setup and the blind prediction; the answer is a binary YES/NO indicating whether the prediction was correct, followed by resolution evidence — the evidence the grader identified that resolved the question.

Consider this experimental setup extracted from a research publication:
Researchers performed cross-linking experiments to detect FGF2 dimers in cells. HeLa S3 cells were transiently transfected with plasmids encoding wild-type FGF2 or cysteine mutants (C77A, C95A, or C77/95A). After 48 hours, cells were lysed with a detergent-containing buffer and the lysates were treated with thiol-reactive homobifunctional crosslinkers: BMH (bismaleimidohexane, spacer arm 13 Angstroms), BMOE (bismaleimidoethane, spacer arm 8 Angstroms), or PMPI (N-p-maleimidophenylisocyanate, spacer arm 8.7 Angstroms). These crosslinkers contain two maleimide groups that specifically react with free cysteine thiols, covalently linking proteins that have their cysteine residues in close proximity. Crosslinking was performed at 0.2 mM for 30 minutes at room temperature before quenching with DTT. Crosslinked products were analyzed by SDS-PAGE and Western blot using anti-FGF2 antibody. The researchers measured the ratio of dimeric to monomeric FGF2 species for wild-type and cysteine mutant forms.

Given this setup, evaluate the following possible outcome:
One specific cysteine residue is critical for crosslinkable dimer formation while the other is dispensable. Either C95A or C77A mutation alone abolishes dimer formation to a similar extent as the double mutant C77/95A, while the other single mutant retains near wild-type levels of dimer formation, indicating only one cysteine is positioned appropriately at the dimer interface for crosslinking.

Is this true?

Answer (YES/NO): YES